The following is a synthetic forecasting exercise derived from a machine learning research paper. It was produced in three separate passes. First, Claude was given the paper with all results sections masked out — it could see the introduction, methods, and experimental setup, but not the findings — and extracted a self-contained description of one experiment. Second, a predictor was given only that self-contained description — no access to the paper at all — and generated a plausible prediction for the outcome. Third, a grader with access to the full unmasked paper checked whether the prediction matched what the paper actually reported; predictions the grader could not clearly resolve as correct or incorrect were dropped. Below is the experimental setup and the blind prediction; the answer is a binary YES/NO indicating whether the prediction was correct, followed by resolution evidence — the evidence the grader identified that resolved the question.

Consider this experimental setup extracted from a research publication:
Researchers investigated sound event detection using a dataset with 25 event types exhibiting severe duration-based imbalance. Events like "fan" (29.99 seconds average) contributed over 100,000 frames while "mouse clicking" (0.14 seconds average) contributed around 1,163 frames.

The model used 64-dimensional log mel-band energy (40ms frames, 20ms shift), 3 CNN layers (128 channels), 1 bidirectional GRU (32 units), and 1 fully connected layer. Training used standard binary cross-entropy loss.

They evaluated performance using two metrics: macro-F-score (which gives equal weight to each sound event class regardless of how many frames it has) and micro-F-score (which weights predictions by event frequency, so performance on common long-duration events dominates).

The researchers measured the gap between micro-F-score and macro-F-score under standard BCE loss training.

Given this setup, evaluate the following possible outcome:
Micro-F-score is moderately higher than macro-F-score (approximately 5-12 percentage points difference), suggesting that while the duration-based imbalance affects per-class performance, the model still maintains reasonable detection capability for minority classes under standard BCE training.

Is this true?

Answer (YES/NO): NO